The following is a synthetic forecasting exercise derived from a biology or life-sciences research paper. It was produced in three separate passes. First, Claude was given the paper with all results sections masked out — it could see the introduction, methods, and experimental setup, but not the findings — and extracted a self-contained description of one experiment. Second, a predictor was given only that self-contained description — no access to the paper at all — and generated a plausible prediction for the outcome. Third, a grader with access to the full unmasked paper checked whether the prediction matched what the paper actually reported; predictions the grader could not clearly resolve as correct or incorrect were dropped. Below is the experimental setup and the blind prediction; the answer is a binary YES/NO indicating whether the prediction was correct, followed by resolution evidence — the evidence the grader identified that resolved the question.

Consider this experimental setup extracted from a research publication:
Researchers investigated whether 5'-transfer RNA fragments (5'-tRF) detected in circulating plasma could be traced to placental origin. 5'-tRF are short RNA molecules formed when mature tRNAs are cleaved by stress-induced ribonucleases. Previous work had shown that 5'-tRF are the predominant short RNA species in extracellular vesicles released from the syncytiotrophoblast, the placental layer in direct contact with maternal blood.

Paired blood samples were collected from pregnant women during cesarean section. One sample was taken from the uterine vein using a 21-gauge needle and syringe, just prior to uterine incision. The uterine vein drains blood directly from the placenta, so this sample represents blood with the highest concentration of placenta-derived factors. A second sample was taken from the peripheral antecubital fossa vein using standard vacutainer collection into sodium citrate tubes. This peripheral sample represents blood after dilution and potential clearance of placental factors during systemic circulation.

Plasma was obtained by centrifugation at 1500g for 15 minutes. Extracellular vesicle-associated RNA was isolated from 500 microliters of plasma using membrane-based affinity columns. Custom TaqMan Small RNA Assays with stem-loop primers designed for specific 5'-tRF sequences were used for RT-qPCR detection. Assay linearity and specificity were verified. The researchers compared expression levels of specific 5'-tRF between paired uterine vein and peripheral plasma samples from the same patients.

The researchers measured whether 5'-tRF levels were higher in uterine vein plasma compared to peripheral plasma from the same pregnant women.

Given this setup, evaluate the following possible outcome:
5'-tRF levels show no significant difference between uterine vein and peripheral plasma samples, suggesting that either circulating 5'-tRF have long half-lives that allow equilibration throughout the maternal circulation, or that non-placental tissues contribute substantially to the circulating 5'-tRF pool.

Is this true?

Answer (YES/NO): NO